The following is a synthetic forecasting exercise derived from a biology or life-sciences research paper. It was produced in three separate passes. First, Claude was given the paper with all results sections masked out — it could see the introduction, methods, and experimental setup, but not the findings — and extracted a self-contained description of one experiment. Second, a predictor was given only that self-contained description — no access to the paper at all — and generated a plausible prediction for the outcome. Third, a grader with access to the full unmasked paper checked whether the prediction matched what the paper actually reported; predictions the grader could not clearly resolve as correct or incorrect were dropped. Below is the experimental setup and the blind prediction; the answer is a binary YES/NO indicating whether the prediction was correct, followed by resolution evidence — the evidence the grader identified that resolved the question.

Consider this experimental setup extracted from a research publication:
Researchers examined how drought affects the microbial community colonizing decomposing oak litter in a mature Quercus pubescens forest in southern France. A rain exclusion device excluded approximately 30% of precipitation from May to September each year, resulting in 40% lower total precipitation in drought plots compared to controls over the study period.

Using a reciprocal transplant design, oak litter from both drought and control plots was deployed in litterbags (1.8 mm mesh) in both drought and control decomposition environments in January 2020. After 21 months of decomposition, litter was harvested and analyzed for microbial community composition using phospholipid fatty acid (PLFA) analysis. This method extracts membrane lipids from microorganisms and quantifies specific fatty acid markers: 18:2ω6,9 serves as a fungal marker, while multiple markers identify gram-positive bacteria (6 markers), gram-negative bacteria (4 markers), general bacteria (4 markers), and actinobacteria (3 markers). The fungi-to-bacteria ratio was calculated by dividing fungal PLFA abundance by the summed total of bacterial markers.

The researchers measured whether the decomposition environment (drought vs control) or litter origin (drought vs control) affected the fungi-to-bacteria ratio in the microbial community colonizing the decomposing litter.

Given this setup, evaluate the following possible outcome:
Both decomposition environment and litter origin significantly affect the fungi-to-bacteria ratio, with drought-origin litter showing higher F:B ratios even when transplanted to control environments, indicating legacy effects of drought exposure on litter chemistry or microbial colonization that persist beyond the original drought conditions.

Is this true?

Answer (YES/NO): NO